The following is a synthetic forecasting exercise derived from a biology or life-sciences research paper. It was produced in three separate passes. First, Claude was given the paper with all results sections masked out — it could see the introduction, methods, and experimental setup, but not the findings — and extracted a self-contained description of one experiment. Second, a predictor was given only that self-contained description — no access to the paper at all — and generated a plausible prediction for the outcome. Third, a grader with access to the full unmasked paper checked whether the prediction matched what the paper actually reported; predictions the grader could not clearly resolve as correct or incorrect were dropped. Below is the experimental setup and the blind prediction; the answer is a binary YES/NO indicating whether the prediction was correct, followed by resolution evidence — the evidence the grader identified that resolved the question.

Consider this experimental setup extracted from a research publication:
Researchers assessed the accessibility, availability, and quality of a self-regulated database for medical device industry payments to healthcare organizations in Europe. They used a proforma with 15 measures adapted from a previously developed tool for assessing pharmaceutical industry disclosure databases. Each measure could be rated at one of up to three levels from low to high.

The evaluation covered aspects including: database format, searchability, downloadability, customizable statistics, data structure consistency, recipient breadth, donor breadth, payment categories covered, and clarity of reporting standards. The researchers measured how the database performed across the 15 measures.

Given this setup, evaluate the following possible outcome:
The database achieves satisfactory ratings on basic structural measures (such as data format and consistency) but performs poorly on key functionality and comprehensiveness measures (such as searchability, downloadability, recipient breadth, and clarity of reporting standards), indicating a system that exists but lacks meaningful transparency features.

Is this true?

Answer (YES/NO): NO